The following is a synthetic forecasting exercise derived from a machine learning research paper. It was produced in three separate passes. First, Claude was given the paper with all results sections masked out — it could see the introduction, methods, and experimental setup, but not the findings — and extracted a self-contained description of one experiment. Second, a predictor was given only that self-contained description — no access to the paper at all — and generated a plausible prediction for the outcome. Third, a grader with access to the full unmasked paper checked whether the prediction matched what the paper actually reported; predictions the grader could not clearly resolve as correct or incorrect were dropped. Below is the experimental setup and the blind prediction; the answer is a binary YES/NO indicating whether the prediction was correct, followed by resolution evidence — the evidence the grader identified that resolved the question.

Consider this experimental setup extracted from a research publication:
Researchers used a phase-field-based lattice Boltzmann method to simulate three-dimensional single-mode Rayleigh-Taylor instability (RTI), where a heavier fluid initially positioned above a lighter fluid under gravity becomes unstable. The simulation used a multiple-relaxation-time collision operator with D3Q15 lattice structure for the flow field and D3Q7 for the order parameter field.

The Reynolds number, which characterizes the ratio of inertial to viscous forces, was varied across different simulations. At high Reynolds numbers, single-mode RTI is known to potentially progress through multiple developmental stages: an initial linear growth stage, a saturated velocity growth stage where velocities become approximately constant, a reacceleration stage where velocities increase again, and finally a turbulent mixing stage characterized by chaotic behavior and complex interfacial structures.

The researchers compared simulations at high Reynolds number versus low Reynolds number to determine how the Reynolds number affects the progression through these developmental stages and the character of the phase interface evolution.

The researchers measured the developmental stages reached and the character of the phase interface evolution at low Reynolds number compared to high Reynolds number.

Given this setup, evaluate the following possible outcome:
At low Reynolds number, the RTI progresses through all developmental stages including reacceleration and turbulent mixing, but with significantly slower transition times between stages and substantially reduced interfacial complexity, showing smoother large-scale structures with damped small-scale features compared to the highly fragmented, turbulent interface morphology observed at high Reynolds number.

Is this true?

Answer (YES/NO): NO